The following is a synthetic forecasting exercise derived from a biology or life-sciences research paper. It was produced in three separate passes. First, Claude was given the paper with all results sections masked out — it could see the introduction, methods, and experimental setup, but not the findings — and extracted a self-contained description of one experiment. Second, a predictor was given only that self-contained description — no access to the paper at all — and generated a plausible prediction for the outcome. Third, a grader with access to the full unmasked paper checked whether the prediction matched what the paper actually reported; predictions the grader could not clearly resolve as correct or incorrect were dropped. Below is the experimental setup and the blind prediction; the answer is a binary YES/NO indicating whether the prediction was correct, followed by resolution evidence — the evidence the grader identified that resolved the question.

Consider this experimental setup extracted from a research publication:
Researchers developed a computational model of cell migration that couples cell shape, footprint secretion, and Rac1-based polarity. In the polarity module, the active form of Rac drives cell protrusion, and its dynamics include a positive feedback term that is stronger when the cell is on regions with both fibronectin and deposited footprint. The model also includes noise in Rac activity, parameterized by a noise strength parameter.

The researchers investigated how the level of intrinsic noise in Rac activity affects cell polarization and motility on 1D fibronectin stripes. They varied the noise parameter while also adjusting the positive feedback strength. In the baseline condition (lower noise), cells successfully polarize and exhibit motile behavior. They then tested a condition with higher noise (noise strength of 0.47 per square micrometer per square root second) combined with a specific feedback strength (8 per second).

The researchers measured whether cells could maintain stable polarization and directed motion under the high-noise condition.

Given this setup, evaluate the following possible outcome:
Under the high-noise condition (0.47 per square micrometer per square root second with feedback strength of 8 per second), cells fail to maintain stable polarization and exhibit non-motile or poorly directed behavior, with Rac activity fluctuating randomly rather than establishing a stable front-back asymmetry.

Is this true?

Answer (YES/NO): YES